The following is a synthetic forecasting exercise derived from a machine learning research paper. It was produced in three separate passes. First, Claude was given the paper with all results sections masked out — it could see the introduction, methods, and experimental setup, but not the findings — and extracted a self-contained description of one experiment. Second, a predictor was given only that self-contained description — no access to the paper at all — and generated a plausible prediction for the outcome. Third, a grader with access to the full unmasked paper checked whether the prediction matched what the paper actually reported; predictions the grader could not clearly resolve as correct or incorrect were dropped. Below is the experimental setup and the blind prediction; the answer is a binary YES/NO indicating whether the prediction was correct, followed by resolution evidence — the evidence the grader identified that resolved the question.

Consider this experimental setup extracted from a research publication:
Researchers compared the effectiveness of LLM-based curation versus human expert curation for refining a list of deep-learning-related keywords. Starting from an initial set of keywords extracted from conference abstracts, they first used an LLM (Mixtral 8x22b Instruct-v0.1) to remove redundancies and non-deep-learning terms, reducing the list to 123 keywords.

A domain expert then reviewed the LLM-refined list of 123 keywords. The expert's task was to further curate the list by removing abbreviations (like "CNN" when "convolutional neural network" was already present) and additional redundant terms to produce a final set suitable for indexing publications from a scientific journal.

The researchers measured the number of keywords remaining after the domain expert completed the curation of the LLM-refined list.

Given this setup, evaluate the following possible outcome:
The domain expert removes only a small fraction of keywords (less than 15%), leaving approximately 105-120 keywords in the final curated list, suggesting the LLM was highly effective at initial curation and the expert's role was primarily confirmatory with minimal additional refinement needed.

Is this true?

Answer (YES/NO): NO